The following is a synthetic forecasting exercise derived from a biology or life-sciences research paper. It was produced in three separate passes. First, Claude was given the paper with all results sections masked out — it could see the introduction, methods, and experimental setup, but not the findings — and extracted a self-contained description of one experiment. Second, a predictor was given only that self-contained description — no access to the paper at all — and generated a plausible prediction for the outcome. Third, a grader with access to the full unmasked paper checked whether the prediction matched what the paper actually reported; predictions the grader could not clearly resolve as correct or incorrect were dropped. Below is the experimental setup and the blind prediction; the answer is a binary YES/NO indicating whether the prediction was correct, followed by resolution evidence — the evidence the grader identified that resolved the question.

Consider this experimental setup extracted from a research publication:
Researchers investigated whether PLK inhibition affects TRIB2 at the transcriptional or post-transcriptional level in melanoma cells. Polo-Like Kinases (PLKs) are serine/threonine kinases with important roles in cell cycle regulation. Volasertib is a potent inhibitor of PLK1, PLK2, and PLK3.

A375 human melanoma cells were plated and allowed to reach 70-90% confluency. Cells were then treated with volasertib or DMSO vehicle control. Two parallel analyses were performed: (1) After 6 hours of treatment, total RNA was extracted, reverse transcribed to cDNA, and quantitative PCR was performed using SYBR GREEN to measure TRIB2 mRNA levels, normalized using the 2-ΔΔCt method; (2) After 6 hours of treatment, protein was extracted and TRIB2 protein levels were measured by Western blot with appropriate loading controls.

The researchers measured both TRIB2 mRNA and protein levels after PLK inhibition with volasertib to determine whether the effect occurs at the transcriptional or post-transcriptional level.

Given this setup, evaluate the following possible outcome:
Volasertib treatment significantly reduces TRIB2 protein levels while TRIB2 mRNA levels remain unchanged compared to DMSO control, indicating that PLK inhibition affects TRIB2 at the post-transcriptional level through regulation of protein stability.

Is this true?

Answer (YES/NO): NO